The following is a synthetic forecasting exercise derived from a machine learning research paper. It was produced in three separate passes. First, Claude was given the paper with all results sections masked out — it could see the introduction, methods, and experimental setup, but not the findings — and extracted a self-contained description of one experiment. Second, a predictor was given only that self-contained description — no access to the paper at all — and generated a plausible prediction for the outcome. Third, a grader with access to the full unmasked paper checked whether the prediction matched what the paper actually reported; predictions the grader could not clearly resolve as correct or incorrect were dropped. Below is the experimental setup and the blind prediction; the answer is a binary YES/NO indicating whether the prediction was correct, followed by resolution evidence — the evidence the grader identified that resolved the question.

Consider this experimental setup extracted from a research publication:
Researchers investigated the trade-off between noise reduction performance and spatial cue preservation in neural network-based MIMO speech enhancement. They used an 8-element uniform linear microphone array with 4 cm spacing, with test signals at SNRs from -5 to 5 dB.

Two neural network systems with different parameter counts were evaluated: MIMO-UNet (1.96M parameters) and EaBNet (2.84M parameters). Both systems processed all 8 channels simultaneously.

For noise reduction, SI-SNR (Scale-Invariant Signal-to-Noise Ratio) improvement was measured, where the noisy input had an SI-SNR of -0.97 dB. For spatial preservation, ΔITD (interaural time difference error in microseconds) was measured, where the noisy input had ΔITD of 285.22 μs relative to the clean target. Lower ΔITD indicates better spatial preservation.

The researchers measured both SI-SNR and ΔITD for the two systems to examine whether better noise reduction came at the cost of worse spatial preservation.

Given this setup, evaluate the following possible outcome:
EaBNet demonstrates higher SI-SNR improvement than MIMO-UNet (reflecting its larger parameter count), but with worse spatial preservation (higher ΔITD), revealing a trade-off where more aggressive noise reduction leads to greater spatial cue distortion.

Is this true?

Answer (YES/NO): YES